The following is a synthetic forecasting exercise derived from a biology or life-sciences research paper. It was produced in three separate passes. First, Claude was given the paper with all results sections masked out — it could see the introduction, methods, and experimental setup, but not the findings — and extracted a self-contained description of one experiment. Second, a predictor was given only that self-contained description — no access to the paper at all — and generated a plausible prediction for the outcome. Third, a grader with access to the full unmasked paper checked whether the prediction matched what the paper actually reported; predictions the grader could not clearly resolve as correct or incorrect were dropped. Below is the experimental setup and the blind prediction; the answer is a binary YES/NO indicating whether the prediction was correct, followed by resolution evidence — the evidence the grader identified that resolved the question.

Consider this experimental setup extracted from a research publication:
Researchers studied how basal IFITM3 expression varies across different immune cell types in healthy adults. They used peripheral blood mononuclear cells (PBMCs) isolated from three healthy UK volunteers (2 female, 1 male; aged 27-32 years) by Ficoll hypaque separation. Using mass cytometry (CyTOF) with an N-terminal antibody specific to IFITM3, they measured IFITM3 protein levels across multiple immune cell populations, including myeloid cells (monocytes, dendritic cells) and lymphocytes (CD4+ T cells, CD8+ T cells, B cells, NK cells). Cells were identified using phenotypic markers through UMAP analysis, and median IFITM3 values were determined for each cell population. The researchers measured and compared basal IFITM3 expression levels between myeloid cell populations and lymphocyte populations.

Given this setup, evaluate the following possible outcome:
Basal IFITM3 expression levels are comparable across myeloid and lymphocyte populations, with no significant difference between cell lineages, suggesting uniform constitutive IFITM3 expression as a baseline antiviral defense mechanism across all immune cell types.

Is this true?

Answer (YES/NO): NO